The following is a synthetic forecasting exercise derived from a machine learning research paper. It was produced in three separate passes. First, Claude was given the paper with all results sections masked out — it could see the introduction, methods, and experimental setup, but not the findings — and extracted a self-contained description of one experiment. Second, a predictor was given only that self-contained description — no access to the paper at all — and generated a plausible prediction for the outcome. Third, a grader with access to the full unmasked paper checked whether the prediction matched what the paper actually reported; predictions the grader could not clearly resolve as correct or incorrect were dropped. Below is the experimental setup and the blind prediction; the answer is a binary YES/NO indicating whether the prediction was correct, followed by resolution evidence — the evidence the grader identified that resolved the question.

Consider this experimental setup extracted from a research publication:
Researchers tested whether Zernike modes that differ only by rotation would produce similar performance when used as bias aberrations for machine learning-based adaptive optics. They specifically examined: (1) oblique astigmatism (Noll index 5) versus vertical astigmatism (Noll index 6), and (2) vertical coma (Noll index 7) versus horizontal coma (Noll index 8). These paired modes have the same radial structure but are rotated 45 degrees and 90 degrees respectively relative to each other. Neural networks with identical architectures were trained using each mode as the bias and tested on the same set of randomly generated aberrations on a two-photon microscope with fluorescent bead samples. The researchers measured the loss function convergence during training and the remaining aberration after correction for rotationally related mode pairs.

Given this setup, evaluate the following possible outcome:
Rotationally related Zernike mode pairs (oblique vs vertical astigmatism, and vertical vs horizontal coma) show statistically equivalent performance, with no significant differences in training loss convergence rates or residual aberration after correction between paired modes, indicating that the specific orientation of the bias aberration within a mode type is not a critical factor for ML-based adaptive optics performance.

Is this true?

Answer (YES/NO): YES